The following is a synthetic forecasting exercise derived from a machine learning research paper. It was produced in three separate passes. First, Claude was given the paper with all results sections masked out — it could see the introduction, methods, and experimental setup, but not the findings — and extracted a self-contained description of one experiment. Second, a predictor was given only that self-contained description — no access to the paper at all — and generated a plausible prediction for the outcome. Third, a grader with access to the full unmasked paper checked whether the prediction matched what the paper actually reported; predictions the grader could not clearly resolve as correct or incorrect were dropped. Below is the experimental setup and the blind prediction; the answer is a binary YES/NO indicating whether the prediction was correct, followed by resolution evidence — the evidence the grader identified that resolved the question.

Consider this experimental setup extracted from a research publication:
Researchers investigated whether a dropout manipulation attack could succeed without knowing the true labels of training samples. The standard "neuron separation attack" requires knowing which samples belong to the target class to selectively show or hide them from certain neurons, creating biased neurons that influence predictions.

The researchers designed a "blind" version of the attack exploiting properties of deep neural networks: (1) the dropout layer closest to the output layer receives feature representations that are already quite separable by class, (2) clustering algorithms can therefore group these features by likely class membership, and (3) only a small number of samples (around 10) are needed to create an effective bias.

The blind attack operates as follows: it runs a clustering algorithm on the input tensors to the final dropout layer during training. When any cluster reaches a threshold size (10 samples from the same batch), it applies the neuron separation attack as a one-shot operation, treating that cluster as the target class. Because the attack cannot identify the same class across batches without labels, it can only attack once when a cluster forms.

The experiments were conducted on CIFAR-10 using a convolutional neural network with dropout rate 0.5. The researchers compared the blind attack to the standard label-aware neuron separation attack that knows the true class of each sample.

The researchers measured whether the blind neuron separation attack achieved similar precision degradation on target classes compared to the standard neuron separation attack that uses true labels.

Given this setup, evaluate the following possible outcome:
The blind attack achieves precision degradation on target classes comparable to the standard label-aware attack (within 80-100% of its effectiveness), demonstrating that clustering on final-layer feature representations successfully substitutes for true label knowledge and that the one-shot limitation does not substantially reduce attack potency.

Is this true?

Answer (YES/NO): YES